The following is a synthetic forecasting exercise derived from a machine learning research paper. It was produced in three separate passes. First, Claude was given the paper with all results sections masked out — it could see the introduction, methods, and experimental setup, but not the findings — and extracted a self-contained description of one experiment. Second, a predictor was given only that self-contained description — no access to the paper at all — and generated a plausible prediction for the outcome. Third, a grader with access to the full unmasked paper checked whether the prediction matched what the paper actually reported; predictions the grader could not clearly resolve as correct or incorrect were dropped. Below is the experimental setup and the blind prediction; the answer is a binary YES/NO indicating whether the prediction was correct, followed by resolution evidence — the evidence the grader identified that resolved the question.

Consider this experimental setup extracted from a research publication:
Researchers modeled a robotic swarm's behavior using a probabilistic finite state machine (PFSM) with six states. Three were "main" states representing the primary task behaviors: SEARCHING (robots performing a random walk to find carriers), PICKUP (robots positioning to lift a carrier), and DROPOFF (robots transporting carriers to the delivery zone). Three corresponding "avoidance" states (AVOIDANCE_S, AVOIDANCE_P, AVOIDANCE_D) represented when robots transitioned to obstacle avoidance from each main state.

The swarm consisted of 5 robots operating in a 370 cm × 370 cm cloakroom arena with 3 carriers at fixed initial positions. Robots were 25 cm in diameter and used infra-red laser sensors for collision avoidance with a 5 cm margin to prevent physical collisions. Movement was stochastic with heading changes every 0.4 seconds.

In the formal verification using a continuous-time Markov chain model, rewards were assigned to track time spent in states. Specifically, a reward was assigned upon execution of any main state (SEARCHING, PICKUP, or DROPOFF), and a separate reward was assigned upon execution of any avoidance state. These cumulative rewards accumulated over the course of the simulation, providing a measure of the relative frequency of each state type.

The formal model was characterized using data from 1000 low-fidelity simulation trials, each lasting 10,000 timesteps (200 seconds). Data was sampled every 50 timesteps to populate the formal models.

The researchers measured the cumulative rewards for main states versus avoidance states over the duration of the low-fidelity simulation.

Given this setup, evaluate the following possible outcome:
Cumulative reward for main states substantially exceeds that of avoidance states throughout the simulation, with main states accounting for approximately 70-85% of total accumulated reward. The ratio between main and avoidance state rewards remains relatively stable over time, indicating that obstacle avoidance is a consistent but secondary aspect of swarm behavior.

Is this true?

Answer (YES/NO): NO